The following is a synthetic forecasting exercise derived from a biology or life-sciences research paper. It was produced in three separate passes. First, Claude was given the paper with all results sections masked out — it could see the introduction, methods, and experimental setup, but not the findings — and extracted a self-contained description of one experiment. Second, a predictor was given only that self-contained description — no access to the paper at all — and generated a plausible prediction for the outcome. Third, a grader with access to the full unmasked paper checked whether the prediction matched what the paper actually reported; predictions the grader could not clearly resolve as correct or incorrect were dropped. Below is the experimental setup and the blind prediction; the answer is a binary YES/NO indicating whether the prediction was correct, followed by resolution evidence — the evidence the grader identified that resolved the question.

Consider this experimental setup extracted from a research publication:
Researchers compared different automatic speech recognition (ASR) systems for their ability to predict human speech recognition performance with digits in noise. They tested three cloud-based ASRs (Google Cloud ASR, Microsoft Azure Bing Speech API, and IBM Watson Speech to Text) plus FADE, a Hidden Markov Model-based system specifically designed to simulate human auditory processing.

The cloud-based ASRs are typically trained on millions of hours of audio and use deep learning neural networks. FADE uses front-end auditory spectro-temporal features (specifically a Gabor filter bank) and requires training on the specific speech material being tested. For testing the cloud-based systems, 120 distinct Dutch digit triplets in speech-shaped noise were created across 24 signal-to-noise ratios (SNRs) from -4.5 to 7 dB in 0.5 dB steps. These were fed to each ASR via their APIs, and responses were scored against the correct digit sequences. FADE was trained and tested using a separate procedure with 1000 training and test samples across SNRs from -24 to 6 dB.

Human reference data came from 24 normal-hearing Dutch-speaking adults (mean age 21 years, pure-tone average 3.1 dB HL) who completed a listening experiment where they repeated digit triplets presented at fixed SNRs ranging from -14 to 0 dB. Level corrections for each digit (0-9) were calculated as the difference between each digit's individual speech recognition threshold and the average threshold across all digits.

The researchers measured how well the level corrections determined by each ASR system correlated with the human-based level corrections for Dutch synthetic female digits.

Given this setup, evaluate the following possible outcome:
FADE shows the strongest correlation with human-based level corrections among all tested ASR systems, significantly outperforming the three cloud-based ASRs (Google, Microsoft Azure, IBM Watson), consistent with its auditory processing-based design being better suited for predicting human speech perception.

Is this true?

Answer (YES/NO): YES